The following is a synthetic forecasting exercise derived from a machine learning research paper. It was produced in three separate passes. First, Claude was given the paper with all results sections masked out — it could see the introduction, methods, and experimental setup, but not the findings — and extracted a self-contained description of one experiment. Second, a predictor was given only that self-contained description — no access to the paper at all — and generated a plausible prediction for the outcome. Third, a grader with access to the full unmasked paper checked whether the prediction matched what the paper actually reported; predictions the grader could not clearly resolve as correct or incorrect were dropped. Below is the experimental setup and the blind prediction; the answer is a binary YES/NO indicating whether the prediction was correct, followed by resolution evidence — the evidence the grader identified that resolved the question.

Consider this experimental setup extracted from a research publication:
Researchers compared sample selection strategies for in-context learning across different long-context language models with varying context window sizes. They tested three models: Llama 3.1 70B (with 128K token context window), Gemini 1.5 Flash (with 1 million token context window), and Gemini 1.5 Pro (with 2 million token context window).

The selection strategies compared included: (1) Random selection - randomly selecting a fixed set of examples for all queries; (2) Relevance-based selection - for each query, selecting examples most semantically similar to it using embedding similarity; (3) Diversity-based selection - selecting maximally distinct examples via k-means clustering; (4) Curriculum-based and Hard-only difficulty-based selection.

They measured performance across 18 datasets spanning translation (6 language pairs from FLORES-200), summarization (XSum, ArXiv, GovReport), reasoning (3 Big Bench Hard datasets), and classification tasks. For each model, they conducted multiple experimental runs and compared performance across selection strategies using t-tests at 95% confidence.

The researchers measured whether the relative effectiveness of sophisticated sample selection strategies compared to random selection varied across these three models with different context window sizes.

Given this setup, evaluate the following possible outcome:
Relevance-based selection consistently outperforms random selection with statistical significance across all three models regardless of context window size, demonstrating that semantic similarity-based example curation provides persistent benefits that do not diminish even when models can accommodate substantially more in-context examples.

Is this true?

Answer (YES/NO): NO